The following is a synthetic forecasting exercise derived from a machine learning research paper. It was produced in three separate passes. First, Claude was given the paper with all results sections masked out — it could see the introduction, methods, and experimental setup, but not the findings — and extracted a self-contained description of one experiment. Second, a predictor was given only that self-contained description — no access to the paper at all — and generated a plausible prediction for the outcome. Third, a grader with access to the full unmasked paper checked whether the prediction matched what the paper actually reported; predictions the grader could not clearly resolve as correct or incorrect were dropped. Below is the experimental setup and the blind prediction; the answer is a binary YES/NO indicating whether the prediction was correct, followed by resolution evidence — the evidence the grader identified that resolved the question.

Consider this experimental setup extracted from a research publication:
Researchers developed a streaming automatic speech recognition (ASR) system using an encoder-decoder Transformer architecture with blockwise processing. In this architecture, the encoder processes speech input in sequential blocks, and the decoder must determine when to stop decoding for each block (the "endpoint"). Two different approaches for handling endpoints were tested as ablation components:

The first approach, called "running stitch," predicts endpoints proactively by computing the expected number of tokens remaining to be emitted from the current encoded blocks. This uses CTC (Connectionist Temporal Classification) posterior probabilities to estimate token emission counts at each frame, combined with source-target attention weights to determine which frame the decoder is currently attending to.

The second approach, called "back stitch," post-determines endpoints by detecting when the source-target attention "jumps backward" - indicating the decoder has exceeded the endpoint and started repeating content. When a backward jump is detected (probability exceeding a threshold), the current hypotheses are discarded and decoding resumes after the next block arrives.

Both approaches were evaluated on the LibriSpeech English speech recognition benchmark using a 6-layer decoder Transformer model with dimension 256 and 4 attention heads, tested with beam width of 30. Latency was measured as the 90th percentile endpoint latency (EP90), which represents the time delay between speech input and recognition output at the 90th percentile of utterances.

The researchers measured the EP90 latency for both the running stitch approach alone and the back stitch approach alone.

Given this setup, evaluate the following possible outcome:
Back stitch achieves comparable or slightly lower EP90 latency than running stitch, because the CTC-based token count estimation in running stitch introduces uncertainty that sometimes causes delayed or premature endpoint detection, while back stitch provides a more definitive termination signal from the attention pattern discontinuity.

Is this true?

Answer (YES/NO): NO